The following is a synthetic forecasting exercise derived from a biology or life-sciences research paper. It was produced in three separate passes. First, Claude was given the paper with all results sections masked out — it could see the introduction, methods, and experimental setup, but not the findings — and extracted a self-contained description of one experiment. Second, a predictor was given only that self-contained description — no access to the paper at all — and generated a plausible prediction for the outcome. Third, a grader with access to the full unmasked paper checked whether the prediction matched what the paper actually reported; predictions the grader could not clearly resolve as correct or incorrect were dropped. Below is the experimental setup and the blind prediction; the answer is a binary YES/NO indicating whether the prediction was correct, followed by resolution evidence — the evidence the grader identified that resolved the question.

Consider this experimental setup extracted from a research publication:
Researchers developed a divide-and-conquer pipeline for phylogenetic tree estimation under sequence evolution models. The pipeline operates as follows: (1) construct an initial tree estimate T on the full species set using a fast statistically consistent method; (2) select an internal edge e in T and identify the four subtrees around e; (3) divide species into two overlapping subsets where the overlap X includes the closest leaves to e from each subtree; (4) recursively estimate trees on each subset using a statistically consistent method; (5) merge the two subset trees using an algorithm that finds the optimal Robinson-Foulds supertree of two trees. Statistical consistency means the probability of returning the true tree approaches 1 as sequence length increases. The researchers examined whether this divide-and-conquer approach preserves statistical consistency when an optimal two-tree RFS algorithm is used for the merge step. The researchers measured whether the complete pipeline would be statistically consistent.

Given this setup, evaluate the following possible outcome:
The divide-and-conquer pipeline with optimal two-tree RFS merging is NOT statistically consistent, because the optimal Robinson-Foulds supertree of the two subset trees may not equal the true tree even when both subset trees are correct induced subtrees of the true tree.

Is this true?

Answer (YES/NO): NO